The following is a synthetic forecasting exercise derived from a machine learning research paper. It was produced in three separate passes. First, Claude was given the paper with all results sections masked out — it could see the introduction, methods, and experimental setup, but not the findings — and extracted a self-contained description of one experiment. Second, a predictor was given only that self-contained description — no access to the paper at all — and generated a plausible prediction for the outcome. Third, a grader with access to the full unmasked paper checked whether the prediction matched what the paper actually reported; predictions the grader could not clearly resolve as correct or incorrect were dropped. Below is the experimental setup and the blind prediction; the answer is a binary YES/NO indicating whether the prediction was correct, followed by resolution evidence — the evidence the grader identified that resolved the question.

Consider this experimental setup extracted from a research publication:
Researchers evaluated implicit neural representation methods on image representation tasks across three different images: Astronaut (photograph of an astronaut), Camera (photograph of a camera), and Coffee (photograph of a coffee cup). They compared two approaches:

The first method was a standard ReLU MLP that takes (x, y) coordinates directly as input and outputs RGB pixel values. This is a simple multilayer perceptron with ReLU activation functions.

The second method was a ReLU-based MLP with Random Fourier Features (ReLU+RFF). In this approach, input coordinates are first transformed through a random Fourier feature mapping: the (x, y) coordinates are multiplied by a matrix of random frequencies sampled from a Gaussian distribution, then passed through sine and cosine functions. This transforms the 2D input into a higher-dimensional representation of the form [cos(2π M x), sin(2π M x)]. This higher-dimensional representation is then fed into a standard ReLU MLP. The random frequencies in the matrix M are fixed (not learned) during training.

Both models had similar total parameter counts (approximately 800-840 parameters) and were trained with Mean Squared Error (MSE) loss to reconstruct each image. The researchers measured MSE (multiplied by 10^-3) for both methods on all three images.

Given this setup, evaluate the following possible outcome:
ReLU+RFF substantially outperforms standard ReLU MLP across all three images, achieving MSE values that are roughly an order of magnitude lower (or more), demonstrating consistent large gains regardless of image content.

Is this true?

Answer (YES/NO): NO